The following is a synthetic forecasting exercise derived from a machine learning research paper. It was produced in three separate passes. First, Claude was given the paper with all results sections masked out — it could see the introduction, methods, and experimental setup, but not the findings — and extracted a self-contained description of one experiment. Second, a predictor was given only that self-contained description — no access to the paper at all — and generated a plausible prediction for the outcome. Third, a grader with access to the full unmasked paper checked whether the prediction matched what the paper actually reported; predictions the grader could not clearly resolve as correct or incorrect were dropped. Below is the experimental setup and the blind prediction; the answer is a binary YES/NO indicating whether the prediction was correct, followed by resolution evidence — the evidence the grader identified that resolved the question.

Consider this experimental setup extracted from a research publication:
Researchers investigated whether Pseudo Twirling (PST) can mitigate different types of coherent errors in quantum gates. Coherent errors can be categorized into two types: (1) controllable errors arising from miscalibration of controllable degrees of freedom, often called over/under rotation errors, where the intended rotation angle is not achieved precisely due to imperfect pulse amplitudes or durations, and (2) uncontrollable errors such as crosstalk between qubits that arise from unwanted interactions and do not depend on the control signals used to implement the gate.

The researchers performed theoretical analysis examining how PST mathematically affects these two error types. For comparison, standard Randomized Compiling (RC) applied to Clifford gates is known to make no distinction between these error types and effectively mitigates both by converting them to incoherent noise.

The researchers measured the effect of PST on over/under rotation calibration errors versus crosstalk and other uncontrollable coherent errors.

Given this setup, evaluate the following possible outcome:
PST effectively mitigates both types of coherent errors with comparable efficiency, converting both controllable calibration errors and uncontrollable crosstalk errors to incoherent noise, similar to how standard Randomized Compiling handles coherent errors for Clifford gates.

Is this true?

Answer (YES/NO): NO